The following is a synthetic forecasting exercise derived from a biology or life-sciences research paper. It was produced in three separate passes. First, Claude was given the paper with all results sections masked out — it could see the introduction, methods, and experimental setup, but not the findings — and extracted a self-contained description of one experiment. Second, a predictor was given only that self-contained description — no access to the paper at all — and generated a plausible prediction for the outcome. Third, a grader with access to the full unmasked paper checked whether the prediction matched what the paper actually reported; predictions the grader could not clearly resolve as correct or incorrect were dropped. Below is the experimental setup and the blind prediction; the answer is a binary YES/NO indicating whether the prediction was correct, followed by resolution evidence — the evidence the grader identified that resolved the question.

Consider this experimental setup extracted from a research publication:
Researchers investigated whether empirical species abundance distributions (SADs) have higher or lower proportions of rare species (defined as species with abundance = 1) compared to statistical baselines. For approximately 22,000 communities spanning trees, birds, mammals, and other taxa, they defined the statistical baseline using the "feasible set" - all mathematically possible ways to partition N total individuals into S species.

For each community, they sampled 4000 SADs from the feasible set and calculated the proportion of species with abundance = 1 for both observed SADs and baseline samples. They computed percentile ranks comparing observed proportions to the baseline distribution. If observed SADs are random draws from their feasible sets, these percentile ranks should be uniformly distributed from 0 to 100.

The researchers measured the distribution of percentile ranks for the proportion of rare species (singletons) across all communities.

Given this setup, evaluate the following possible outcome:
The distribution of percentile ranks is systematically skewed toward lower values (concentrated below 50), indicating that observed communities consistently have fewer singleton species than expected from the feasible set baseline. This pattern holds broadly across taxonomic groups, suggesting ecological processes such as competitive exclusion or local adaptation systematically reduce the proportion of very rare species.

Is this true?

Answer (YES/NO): NO